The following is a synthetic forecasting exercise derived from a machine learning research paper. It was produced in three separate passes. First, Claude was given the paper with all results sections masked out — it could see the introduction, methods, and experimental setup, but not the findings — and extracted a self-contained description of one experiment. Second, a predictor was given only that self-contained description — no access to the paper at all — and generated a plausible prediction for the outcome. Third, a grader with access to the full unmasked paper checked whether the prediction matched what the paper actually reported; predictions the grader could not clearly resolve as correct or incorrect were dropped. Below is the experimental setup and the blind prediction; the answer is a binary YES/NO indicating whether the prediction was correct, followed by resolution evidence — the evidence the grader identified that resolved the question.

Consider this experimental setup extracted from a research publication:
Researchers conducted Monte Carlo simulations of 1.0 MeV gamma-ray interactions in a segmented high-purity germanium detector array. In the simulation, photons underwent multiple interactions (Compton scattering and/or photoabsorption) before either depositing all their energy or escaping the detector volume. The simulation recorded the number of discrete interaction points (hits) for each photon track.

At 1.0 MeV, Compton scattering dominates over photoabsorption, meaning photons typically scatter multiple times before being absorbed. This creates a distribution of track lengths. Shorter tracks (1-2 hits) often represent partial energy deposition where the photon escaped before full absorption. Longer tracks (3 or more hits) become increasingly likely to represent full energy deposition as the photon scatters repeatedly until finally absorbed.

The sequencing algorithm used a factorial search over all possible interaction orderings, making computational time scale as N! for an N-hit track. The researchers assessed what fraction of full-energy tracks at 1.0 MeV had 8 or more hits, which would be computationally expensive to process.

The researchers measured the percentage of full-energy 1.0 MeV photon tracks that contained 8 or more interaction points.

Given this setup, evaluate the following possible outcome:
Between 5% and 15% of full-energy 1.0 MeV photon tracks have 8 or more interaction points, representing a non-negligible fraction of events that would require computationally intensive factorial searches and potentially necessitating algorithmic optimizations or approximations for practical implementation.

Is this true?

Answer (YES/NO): NO